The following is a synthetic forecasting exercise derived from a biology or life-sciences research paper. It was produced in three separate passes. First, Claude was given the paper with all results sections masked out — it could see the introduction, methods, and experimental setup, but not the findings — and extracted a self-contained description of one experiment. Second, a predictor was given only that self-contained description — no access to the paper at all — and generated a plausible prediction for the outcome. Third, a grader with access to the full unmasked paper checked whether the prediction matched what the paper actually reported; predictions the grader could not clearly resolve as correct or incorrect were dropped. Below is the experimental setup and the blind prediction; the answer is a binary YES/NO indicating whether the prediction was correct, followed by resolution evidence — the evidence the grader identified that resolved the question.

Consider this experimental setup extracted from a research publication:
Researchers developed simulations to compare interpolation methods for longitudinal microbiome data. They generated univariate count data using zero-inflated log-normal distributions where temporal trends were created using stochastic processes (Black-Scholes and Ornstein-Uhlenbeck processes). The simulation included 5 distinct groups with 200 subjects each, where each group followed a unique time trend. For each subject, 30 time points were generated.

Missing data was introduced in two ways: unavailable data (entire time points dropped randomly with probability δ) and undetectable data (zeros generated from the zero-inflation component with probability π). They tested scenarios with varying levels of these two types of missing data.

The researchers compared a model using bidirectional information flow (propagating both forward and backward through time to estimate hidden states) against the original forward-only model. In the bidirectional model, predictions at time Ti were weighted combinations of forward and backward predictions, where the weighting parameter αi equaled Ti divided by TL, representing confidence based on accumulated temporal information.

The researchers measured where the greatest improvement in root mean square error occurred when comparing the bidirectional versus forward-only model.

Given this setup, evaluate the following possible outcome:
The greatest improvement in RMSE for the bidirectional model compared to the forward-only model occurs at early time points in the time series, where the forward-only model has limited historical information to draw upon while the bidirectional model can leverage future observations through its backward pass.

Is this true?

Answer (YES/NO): YES